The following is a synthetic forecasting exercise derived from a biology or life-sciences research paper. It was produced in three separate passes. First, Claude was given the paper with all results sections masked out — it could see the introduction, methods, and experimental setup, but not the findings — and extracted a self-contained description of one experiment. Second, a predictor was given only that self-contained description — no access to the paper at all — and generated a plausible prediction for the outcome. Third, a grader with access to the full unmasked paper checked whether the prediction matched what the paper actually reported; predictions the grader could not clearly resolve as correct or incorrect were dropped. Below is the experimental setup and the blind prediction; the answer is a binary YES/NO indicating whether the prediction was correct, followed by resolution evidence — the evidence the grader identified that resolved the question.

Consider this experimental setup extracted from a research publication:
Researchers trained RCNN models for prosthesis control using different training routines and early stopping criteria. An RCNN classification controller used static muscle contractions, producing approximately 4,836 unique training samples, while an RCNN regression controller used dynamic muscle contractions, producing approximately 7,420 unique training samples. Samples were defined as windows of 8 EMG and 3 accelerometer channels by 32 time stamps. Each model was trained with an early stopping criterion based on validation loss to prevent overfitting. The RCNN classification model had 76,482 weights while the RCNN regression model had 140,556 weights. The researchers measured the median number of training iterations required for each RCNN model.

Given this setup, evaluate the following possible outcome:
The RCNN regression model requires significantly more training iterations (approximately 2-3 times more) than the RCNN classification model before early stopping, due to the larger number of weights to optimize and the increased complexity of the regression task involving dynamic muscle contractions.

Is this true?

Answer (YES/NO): NO